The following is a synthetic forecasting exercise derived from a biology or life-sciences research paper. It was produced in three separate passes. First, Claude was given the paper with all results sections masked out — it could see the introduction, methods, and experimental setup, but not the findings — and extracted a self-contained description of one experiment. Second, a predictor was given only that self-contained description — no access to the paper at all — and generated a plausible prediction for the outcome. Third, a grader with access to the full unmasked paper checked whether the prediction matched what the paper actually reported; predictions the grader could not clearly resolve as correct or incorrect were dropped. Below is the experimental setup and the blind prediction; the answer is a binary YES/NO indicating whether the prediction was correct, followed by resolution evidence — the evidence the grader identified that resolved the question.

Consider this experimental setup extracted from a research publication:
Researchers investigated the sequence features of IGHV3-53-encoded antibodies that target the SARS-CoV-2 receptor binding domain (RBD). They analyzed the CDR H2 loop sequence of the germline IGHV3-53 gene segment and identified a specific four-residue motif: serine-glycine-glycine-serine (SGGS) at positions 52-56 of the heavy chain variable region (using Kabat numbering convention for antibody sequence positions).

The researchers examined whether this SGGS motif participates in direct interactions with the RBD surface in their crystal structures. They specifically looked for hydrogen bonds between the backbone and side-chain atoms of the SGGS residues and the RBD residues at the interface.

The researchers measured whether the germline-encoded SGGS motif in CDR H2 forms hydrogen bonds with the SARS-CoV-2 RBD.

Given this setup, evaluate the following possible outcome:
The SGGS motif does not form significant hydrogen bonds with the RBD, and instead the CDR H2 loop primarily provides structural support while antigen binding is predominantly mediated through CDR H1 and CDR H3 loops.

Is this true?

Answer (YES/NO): NO